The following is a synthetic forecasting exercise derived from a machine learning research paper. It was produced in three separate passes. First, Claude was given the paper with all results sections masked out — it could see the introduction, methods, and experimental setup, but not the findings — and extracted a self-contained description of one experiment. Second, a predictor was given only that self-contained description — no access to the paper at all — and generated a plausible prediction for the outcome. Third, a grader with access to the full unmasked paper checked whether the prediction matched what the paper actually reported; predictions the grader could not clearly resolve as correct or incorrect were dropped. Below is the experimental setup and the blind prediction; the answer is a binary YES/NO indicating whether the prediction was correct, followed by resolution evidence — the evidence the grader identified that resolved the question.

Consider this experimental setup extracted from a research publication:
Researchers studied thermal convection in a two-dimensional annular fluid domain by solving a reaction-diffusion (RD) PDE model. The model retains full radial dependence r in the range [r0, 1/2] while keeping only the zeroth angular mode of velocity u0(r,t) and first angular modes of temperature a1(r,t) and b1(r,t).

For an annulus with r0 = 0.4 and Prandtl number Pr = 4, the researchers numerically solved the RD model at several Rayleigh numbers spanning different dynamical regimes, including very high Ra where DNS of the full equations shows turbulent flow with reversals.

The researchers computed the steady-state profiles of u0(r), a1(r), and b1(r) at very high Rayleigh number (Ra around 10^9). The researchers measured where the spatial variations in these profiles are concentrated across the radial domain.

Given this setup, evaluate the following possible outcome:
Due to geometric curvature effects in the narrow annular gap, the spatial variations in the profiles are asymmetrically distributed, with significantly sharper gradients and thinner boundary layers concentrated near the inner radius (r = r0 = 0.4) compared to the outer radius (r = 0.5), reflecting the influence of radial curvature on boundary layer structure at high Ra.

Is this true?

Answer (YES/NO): NO